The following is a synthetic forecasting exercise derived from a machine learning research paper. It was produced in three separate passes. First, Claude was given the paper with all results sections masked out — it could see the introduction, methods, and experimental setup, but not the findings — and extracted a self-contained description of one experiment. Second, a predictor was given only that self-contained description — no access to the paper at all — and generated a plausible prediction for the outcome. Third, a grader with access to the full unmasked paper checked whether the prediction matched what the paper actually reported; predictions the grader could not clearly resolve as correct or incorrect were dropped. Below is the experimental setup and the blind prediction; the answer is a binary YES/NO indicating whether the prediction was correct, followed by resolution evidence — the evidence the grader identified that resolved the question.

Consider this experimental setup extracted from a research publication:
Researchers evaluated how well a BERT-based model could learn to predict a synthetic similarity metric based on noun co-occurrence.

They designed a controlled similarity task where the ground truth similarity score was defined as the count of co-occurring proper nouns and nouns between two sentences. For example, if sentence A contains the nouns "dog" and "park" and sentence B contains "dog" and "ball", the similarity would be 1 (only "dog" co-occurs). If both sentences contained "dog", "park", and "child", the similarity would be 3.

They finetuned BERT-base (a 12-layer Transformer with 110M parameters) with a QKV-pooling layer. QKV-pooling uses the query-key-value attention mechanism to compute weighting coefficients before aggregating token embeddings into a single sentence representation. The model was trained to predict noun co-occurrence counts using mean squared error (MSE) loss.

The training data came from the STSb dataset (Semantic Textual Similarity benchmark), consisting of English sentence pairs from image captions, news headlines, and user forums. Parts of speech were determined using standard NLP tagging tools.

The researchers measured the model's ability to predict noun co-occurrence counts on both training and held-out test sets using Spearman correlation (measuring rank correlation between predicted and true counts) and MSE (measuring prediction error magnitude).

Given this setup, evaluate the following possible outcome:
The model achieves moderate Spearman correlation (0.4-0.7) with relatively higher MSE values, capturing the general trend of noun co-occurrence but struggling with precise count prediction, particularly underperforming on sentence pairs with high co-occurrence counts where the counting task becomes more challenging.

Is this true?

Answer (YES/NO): NO